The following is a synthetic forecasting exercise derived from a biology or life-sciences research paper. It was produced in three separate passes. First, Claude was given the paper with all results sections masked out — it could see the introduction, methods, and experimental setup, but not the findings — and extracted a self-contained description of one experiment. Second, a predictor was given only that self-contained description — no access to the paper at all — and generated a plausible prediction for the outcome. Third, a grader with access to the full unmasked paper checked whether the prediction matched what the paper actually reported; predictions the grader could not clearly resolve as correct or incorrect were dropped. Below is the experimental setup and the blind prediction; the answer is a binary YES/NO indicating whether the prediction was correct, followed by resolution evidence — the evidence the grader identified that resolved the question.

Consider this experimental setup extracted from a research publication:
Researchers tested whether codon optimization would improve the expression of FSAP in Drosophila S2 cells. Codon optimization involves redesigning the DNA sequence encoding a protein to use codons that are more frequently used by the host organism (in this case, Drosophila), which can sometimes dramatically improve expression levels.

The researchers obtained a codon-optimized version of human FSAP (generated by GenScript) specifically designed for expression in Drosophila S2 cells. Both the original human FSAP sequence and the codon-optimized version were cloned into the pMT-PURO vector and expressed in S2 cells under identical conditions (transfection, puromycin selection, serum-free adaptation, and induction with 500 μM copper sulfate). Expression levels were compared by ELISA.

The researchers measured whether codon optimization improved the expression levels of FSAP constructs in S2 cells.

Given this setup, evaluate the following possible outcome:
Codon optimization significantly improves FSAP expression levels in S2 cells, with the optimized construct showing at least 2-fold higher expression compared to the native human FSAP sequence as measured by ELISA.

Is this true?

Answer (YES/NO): NO